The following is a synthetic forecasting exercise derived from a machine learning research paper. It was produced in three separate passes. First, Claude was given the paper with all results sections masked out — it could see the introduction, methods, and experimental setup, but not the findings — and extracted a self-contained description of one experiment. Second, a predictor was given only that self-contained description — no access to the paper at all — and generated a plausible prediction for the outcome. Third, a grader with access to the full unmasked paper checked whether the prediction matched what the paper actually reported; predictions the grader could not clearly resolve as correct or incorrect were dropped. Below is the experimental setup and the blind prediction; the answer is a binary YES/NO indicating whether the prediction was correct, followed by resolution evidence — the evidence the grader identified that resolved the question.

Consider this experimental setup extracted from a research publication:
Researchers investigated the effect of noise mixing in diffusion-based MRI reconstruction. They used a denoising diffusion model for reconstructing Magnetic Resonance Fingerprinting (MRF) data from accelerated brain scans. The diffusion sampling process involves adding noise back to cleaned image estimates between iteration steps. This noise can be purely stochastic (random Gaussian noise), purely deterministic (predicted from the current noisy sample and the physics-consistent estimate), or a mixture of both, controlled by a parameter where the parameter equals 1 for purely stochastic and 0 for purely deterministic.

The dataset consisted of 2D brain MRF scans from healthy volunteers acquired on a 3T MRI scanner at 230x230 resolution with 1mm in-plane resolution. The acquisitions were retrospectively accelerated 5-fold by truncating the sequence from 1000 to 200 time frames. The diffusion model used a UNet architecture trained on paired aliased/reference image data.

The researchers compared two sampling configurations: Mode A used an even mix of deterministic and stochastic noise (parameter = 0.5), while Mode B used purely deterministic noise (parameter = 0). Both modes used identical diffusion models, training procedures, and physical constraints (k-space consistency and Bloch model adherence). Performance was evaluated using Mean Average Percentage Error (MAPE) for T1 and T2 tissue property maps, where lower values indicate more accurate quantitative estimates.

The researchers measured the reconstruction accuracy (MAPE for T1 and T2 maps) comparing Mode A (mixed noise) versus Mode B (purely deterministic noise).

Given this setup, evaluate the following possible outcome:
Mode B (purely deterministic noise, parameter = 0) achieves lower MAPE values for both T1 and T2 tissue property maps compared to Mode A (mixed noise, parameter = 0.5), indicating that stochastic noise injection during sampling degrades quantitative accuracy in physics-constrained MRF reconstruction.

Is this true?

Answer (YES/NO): NO